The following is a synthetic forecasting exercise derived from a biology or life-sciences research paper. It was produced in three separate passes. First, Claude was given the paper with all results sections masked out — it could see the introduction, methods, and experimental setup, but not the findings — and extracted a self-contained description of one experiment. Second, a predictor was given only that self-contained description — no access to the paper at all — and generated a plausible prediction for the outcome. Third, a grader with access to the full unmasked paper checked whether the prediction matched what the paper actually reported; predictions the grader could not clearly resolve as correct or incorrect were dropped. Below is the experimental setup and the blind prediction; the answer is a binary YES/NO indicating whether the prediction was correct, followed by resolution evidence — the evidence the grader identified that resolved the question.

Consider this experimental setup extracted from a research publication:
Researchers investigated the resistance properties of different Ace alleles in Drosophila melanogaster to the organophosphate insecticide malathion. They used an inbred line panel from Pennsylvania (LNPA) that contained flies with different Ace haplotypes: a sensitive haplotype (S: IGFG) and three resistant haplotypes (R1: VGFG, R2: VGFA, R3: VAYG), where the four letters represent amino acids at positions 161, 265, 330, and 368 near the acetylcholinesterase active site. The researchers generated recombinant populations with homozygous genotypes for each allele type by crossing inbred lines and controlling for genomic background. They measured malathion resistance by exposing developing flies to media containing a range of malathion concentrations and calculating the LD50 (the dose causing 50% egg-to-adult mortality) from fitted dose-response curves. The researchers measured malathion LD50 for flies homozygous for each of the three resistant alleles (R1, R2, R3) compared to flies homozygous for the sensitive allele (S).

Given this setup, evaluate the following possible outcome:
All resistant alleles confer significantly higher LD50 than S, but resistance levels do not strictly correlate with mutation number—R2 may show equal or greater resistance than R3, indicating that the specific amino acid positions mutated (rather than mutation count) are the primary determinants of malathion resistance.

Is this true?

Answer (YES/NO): NO